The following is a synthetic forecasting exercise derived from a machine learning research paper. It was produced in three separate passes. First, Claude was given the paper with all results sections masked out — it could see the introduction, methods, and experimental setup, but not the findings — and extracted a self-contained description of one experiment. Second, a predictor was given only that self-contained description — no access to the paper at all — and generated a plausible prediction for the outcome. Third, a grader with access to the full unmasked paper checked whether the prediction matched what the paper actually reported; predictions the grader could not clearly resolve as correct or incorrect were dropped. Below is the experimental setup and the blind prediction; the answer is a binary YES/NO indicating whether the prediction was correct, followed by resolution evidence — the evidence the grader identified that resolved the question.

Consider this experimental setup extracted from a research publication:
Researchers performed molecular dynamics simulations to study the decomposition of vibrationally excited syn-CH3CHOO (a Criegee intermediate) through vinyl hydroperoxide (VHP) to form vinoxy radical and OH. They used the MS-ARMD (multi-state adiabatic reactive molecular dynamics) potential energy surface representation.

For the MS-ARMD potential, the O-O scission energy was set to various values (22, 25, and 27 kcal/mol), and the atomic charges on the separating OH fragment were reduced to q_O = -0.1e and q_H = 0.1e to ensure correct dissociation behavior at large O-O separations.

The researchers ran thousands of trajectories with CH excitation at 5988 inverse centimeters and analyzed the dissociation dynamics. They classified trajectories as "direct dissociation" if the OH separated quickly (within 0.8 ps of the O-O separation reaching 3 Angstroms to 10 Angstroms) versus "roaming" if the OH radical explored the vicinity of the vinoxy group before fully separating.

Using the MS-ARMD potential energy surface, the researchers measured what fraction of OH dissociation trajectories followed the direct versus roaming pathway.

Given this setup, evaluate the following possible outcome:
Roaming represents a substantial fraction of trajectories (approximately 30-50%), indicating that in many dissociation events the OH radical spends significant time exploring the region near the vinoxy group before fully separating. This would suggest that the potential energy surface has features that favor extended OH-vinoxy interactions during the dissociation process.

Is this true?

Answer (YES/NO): NO